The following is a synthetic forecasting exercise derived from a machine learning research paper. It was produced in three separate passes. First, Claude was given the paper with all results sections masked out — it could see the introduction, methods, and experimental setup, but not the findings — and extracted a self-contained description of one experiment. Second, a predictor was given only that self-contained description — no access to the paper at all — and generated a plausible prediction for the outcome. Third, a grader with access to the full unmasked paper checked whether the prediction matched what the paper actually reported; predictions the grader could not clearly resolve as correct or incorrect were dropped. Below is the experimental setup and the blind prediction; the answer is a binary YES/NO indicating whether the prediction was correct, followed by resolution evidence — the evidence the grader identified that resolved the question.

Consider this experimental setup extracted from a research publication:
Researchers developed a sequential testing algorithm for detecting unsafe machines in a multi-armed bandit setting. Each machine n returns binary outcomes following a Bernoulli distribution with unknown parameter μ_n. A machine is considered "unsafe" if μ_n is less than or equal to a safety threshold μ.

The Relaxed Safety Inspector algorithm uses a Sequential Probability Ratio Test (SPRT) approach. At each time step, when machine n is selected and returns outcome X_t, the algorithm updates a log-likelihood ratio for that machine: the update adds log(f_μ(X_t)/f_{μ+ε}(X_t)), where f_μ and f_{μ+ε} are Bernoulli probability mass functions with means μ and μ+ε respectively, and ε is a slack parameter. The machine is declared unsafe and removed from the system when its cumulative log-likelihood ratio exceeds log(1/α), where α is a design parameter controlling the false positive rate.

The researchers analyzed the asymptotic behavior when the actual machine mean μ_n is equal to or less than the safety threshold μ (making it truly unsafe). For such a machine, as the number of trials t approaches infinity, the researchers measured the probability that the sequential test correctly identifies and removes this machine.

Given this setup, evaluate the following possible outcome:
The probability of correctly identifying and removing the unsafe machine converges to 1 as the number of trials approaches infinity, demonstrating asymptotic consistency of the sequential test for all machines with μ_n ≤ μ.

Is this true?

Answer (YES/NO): YES